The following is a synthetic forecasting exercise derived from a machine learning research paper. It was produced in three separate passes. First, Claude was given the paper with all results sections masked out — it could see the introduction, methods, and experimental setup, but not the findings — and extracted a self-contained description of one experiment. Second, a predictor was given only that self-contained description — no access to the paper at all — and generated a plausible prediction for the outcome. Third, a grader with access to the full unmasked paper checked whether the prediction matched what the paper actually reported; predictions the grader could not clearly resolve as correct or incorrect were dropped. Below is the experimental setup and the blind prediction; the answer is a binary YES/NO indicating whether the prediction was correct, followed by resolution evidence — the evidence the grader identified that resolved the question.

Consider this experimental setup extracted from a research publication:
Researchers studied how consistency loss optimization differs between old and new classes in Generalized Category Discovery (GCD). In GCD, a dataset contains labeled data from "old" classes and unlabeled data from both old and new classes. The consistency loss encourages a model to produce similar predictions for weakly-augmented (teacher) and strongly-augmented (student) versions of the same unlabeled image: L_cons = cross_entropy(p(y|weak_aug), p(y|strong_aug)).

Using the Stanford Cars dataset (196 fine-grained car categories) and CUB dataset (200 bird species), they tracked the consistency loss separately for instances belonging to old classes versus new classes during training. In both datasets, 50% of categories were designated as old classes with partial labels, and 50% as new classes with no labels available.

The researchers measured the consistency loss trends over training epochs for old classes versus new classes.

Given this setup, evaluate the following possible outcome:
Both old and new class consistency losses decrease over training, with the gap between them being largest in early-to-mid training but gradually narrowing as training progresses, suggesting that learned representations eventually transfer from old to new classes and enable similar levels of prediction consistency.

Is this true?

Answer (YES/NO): NO